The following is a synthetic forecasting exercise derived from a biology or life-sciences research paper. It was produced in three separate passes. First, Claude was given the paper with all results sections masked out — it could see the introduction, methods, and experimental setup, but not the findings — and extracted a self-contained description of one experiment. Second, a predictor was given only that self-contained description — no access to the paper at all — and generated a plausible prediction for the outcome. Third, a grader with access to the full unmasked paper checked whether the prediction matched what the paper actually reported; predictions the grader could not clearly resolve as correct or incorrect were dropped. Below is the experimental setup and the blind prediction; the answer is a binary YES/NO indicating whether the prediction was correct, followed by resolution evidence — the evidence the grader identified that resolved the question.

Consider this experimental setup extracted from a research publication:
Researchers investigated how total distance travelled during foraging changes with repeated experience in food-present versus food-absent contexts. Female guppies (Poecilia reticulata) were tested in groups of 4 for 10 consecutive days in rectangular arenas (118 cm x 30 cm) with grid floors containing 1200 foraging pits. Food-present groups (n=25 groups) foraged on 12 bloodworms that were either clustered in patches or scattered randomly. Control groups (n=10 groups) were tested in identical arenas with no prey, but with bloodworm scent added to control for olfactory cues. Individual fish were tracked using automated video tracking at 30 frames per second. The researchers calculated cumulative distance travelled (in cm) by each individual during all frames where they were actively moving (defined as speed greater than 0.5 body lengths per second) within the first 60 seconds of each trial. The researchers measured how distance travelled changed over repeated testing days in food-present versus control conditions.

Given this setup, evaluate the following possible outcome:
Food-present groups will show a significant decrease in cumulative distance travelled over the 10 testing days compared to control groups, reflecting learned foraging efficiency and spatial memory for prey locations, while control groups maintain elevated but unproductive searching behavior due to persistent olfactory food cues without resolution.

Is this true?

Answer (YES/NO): NO